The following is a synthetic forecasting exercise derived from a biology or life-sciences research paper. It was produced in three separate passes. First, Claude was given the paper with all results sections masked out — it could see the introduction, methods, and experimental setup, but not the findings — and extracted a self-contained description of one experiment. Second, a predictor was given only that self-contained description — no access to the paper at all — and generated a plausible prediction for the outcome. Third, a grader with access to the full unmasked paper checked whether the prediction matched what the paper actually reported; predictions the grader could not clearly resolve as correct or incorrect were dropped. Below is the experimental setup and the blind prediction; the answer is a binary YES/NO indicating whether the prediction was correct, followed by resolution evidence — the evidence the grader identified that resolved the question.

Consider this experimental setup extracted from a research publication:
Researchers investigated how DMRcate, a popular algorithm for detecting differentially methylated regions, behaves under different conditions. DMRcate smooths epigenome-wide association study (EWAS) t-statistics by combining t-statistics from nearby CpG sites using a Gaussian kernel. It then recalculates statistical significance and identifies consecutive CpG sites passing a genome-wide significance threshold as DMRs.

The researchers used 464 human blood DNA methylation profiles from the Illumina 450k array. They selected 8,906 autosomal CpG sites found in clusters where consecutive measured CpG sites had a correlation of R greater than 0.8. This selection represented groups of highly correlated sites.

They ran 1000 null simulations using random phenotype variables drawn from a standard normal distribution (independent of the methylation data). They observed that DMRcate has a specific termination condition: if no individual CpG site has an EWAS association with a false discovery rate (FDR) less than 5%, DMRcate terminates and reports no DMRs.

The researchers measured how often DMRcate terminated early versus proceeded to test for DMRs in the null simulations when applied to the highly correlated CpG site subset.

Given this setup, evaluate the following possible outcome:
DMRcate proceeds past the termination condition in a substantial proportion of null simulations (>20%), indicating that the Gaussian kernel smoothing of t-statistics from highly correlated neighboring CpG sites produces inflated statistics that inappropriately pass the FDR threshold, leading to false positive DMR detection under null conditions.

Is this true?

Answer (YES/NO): NO